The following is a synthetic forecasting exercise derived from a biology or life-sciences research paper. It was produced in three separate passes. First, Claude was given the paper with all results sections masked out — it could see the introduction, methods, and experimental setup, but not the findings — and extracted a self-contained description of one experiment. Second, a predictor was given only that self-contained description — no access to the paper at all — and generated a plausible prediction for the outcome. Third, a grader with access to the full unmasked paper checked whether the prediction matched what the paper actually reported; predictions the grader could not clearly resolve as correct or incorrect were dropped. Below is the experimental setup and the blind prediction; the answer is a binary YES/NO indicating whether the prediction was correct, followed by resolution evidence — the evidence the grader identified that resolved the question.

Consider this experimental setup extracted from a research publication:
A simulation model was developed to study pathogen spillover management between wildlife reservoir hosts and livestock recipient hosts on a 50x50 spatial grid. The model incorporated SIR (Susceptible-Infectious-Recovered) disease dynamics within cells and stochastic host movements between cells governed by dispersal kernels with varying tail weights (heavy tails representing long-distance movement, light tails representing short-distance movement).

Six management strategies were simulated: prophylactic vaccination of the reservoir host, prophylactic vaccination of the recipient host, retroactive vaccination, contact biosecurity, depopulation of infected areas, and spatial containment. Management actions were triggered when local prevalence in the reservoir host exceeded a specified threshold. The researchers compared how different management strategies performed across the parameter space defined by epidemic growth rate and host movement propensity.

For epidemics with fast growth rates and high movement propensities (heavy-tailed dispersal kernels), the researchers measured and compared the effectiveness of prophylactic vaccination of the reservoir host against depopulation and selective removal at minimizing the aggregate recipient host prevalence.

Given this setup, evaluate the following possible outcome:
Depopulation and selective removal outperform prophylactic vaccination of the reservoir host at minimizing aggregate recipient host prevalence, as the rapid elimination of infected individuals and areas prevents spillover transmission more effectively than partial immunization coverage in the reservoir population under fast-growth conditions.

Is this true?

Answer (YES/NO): NO